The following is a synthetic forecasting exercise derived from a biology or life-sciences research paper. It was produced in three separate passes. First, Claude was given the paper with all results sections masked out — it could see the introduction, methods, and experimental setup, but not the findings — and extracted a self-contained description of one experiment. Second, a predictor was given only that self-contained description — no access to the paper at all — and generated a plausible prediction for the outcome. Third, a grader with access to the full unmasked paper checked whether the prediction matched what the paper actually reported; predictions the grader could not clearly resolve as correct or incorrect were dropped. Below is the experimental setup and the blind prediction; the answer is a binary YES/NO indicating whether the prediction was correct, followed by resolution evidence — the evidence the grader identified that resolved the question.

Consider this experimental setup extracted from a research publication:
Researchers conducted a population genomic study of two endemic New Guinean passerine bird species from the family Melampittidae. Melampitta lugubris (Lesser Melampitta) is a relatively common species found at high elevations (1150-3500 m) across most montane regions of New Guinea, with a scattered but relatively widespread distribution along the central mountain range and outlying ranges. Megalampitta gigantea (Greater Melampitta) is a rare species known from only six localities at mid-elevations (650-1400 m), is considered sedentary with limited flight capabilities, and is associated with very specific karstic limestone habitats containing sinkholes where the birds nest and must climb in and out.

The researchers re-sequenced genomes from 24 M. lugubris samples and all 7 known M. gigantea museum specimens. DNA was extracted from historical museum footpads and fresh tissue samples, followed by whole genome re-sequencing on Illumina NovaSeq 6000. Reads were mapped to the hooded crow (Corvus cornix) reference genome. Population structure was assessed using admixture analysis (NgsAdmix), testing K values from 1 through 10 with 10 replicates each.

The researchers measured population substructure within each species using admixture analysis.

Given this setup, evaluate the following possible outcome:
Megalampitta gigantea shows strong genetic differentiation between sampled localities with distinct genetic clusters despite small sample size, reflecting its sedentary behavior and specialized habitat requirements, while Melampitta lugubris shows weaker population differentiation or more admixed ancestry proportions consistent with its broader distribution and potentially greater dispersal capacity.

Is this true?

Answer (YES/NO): NO